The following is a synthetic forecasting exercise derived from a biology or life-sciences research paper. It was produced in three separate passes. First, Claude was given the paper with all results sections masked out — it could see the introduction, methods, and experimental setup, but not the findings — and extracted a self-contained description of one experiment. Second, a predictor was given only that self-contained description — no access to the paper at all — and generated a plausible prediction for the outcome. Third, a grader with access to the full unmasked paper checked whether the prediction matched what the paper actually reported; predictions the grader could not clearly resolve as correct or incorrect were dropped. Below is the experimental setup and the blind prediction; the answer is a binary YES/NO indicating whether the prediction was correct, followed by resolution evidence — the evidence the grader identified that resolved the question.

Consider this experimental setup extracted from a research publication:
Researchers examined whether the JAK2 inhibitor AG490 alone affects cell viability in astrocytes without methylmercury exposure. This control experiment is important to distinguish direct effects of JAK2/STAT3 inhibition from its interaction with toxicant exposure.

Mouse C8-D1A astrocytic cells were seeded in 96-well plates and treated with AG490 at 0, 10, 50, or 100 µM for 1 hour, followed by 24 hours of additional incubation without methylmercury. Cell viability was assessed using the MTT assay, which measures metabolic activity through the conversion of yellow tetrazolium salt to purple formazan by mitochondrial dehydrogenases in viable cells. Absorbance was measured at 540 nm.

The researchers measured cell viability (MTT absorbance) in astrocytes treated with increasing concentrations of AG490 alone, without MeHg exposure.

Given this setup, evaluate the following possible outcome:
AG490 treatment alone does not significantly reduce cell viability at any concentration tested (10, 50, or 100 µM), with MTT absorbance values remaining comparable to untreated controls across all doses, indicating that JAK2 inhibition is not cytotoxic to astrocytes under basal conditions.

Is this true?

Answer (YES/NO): NO